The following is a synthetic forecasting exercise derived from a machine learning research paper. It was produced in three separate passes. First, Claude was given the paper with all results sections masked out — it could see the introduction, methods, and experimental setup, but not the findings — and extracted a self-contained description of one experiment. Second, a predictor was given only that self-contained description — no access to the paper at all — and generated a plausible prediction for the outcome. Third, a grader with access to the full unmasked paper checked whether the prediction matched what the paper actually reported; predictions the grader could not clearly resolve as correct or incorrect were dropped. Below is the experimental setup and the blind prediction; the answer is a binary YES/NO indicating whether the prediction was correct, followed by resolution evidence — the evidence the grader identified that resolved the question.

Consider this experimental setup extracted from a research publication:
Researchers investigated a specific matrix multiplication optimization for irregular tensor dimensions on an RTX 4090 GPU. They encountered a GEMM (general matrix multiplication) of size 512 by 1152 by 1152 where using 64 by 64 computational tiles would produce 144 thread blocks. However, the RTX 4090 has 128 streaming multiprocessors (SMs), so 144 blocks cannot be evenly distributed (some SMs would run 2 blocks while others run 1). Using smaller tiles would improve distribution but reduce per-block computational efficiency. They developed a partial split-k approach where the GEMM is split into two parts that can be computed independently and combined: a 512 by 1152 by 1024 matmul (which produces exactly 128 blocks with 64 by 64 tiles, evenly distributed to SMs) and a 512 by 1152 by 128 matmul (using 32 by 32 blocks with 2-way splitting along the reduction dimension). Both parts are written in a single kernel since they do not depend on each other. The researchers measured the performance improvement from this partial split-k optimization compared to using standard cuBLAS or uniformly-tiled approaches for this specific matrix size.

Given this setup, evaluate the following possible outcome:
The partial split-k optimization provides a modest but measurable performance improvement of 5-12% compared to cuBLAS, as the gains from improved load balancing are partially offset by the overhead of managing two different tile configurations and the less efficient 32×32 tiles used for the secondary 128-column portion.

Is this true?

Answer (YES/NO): NO